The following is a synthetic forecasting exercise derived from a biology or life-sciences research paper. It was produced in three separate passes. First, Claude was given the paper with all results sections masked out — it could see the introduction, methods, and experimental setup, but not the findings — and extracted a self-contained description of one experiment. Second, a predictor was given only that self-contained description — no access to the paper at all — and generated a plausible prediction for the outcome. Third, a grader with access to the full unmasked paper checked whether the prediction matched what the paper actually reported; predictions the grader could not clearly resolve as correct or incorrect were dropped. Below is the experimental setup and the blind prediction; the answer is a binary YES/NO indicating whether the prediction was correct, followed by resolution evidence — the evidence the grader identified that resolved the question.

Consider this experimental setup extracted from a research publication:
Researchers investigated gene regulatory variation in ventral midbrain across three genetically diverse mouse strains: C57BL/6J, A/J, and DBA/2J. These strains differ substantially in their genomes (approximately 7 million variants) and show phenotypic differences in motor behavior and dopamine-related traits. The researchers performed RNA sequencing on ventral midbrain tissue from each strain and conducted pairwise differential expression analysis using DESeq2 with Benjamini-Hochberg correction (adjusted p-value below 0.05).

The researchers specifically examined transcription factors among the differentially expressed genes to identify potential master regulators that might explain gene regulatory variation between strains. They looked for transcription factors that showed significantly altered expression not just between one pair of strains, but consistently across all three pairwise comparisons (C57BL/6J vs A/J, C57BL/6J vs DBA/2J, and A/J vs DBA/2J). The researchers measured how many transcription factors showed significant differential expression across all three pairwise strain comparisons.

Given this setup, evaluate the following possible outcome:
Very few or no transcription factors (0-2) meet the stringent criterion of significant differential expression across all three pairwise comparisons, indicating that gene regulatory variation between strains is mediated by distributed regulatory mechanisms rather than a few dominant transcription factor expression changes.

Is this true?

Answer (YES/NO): YES